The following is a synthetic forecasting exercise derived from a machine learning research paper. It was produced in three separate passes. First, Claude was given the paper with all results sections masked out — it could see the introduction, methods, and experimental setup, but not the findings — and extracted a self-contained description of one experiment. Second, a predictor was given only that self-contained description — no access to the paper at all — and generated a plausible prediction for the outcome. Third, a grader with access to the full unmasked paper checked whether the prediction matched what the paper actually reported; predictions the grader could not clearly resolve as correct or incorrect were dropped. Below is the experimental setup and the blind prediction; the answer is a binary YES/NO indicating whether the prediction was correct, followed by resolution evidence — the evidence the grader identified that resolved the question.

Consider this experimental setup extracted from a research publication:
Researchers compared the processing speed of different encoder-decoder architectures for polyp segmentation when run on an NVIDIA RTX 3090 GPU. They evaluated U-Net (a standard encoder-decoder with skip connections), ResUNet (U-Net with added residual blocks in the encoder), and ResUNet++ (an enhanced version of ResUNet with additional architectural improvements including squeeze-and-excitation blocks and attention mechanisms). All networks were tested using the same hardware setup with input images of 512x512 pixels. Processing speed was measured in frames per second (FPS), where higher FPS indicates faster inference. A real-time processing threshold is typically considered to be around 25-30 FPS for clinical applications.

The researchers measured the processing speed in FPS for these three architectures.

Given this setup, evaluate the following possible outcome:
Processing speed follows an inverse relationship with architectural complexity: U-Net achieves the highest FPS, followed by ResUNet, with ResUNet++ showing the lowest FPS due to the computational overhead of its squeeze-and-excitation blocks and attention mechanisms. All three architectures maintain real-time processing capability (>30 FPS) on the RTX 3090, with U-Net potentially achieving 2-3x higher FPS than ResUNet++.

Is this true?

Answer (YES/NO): NO